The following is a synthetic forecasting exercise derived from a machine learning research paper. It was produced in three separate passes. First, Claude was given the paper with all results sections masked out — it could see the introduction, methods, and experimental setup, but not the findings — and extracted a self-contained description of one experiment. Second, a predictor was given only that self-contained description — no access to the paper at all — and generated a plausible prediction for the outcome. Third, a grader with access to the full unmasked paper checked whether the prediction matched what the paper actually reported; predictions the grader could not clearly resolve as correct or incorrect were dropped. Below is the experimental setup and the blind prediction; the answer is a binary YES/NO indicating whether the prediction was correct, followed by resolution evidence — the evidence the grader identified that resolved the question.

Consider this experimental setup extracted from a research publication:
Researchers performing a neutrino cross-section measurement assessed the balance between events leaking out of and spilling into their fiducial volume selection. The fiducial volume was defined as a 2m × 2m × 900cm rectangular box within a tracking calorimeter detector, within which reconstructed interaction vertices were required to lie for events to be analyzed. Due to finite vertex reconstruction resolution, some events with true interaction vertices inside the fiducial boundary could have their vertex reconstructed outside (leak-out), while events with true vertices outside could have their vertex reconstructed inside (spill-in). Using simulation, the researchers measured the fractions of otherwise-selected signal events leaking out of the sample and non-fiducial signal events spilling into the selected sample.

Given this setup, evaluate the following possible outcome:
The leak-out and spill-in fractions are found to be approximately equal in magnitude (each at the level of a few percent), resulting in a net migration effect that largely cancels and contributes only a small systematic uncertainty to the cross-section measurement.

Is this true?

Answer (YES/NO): YES